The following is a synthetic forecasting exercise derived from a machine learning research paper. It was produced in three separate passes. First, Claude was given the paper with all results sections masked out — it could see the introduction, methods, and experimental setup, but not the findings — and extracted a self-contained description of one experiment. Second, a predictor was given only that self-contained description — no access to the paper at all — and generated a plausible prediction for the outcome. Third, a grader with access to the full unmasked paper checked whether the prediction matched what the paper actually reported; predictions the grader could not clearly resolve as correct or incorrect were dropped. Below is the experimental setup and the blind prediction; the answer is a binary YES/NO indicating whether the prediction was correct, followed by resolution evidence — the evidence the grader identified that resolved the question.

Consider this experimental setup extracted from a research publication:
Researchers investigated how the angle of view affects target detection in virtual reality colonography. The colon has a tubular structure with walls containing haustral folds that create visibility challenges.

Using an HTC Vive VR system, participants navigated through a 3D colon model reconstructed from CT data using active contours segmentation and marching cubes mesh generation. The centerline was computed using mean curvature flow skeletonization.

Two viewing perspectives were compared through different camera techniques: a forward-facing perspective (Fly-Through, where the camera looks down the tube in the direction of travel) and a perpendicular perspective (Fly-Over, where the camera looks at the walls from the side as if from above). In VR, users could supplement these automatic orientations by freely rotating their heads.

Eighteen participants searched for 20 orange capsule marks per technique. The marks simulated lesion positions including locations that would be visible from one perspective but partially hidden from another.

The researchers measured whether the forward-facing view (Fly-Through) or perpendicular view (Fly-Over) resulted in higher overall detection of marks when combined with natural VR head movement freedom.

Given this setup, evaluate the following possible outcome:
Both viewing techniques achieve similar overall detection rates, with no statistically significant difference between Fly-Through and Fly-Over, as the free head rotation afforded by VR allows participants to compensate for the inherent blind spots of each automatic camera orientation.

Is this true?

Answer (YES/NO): YES